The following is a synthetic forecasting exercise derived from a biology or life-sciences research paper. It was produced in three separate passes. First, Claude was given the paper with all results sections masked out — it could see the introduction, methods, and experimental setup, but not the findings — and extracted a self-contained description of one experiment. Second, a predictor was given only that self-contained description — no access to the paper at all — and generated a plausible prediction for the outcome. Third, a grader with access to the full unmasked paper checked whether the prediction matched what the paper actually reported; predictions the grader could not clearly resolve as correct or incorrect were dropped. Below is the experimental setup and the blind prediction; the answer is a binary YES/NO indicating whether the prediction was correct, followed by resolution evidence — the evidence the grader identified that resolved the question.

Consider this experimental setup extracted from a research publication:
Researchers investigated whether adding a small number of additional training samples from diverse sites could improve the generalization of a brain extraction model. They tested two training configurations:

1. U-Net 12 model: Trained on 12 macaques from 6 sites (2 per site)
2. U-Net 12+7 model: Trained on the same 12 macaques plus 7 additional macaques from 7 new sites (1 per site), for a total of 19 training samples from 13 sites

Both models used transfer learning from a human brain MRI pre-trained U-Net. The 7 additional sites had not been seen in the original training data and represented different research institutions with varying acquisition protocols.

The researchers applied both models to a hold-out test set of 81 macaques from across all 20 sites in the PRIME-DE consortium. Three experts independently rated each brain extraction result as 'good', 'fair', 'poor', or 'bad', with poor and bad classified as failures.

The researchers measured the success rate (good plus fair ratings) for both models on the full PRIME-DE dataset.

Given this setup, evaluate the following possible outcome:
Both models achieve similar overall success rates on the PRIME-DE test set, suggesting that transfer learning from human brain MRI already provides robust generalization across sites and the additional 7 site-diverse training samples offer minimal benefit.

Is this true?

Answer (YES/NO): NO